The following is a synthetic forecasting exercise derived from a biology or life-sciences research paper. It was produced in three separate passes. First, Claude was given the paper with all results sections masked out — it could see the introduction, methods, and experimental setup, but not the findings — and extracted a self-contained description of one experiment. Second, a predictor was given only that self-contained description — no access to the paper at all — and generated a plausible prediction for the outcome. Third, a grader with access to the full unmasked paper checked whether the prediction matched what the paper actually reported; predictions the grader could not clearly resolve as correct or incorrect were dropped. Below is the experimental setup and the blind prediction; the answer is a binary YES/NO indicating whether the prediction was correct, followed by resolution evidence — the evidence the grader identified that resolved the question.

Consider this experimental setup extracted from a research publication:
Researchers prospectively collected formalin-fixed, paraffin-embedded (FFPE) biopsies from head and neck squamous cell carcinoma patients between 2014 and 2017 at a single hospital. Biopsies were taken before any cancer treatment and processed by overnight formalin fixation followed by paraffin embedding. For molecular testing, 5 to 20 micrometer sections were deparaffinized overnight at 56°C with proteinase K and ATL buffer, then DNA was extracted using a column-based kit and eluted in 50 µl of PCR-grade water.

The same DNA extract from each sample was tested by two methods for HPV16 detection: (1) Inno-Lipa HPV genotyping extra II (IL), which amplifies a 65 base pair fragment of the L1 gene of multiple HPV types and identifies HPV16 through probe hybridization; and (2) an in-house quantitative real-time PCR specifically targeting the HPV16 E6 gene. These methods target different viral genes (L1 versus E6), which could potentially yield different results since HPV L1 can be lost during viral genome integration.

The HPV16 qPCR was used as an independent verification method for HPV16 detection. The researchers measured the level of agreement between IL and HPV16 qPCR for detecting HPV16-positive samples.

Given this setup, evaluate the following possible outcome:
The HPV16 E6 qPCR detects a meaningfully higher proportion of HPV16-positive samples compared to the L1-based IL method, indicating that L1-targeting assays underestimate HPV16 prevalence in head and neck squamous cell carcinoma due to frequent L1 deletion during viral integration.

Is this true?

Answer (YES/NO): NO